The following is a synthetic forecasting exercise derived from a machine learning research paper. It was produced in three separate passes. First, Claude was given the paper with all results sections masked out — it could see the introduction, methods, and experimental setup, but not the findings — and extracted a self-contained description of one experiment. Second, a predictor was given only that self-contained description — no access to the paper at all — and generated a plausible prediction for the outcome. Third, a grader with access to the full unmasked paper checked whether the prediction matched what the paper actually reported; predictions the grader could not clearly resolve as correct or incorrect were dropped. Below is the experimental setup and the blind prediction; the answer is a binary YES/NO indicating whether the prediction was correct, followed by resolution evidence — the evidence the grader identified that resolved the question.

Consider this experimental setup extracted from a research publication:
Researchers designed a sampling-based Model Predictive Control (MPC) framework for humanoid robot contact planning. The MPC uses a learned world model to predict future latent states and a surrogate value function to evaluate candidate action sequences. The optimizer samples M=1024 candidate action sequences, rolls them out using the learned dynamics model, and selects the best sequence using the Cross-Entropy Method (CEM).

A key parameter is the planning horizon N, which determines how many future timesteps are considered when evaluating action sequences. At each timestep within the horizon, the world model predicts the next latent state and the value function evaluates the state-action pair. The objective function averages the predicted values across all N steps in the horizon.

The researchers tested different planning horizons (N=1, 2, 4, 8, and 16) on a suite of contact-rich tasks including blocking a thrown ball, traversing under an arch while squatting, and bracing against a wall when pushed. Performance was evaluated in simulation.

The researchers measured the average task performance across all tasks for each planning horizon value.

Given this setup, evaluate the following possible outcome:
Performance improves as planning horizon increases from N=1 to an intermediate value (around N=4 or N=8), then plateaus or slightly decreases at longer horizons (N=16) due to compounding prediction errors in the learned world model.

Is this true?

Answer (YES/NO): YES